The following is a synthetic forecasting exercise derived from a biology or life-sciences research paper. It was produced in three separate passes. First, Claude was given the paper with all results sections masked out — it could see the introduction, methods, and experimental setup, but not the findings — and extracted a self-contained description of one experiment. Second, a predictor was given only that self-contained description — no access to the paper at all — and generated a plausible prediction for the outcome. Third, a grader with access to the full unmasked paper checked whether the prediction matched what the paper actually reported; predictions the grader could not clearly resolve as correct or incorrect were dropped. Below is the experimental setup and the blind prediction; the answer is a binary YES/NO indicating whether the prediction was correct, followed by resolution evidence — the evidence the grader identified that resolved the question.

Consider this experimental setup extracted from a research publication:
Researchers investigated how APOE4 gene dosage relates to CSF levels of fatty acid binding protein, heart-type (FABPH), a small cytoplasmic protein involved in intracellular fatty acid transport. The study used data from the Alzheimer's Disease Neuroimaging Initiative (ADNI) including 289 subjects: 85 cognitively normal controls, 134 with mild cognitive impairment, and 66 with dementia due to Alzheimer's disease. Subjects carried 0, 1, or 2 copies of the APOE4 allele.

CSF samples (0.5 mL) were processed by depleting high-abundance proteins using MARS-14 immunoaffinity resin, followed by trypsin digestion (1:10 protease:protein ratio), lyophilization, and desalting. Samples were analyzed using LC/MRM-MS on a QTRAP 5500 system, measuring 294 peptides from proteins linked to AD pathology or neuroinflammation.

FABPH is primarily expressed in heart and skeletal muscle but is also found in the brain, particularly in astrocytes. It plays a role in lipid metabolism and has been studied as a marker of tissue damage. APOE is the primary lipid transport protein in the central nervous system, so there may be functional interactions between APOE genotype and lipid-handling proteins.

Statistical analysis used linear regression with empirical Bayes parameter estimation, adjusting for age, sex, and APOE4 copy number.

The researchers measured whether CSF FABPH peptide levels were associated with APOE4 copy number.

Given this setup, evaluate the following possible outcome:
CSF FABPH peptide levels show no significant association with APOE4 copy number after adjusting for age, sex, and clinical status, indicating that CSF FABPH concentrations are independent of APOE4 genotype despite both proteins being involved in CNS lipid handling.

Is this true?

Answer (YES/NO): NO